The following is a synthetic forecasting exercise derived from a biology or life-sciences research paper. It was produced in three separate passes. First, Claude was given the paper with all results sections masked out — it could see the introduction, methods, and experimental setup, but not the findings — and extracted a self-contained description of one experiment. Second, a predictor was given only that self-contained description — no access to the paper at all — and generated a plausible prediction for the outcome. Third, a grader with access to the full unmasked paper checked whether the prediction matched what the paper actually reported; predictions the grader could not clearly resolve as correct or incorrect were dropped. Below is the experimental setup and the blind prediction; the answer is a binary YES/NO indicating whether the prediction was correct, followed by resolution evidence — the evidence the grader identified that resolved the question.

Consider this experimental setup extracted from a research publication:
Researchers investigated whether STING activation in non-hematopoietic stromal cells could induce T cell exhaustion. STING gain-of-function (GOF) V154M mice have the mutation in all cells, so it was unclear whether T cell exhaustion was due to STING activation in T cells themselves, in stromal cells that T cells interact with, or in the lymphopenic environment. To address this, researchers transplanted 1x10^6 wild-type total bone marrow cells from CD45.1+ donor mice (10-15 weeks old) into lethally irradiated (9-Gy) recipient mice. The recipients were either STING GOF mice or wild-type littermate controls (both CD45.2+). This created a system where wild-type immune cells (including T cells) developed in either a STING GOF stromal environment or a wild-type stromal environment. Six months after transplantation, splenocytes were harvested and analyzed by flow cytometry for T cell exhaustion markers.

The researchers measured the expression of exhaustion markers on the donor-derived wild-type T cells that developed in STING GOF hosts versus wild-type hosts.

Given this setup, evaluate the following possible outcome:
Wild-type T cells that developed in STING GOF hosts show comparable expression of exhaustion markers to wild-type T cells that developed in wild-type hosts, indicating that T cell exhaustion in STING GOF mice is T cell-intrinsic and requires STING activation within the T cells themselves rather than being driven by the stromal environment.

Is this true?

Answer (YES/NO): NO